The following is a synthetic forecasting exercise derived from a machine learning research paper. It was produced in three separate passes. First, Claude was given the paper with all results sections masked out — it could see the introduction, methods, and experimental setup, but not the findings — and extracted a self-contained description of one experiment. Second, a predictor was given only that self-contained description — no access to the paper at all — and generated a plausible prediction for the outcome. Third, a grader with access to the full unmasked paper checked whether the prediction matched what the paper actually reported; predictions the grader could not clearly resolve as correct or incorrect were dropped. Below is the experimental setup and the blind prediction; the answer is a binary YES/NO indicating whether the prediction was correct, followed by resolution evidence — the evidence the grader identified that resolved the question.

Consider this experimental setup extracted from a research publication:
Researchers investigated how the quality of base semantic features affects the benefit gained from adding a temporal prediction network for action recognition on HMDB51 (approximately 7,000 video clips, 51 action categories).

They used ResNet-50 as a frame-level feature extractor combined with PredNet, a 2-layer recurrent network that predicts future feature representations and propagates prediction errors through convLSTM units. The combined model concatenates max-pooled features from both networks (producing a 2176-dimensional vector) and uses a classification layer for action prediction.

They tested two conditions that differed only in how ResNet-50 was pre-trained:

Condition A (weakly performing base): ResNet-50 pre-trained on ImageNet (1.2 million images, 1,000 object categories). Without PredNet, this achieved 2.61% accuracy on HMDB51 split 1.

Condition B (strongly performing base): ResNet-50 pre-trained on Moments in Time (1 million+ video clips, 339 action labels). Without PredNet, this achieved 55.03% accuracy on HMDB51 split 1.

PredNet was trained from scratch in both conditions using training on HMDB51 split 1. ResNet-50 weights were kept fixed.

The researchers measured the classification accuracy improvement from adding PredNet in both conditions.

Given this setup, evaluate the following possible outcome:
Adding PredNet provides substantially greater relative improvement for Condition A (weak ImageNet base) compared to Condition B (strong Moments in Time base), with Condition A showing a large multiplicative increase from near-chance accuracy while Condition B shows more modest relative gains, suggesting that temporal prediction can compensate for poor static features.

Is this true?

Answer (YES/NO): YES